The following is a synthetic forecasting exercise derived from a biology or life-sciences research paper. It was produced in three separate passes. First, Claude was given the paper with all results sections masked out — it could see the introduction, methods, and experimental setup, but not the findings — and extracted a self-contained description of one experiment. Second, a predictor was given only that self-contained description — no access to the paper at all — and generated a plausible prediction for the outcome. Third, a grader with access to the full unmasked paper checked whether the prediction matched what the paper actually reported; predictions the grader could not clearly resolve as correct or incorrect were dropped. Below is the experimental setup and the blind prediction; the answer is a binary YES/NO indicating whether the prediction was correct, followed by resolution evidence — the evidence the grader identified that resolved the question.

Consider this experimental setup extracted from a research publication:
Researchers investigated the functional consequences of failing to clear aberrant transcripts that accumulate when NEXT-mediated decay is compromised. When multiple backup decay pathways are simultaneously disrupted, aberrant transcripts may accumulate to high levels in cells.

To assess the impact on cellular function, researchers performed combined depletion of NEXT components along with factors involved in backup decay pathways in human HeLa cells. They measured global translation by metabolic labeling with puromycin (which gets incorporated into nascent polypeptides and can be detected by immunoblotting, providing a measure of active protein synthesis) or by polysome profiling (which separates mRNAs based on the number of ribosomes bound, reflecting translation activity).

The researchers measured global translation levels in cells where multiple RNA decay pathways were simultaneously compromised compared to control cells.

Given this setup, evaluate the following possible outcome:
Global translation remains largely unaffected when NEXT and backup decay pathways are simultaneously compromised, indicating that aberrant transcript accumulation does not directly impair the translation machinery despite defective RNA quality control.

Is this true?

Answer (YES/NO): NO